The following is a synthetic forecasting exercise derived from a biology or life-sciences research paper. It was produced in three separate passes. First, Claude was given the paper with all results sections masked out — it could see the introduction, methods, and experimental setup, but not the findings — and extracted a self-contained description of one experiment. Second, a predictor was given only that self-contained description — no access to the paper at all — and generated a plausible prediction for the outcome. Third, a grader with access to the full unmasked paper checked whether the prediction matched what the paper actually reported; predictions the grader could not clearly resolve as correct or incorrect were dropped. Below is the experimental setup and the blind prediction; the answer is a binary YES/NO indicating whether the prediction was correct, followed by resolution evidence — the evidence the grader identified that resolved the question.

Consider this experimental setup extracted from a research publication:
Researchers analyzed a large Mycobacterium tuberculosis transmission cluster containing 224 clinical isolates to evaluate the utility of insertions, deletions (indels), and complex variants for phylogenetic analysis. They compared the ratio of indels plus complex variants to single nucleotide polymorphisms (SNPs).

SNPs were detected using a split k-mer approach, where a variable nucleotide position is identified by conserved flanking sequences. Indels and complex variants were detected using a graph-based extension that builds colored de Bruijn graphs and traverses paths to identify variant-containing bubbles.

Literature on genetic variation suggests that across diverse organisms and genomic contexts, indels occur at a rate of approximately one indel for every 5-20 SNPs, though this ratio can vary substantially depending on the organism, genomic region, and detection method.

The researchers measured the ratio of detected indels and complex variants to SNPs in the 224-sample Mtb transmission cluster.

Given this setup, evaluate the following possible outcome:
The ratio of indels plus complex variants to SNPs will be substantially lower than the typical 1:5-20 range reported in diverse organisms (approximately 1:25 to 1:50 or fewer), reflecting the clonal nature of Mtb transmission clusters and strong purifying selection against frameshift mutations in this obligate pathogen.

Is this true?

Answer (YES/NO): NO